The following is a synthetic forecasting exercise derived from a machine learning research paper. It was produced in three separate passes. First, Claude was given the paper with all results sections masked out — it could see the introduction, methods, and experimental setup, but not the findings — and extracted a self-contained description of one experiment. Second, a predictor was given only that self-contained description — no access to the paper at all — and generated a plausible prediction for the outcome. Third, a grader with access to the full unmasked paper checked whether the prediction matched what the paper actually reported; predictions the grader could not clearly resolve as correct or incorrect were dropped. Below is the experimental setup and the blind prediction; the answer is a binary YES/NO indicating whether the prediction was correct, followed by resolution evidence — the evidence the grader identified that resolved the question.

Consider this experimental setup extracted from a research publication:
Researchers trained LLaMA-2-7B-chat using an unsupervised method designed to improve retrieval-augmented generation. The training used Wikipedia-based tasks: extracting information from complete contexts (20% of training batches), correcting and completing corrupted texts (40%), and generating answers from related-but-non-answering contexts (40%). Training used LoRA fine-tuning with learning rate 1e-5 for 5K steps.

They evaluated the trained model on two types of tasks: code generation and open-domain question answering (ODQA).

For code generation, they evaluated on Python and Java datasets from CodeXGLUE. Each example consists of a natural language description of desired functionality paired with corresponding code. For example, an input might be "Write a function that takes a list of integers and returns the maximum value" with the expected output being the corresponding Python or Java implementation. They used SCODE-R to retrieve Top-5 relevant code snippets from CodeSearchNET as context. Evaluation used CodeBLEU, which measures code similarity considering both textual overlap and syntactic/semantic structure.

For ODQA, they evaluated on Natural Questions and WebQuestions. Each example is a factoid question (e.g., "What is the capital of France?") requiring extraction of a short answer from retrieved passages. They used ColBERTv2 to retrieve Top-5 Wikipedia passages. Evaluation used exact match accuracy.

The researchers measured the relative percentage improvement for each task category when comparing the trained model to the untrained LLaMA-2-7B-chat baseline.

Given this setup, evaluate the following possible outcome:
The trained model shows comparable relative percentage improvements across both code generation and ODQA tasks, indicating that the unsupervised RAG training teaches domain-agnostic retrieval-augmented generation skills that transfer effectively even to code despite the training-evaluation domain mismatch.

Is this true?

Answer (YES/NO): NO